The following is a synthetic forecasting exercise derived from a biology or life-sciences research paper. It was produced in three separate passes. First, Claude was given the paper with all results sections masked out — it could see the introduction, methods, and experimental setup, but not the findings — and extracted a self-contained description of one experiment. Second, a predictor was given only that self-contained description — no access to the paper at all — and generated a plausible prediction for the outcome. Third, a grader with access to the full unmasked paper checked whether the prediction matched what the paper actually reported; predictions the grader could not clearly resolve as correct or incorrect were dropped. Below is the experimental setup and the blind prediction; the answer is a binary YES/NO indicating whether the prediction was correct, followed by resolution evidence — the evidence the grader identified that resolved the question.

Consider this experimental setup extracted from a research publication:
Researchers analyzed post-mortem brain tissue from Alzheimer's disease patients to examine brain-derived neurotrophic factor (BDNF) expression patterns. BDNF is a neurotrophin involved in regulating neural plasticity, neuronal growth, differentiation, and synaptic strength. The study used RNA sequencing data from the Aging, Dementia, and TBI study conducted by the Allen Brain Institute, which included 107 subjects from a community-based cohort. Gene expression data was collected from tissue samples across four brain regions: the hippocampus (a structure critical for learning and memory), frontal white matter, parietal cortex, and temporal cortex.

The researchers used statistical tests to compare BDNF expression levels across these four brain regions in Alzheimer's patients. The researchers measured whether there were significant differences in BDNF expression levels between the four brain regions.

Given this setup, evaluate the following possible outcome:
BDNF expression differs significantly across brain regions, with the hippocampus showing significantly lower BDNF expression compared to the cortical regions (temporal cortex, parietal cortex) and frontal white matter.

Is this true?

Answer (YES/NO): NO